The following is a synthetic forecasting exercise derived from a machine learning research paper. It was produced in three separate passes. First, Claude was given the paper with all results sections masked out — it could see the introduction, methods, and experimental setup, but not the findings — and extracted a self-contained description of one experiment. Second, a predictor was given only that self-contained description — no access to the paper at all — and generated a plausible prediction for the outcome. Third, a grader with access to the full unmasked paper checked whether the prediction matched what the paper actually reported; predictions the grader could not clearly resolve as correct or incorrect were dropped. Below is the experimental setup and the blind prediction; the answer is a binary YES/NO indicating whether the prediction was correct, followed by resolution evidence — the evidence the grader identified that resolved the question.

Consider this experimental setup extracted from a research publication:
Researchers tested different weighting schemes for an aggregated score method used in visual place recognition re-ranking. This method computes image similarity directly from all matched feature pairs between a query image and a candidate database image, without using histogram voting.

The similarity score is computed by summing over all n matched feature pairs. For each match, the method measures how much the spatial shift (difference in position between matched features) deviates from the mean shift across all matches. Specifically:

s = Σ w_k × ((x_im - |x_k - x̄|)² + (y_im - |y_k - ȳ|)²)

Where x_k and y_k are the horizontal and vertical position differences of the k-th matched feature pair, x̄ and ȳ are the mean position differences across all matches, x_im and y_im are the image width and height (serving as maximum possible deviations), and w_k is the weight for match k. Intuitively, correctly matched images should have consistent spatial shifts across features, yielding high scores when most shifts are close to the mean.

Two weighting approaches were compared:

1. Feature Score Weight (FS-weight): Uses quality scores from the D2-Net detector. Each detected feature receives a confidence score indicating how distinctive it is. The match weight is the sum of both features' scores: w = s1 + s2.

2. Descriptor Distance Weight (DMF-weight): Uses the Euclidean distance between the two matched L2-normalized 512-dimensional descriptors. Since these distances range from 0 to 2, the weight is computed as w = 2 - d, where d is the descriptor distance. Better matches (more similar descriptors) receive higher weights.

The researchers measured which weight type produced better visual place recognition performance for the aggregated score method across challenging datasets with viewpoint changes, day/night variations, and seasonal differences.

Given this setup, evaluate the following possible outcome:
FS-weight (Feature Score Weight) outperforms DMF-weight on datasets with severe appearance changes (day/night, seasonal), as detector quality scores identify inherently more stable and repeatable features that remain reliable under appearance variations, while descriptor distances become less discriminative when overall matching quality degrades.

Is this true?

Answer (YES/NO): NO